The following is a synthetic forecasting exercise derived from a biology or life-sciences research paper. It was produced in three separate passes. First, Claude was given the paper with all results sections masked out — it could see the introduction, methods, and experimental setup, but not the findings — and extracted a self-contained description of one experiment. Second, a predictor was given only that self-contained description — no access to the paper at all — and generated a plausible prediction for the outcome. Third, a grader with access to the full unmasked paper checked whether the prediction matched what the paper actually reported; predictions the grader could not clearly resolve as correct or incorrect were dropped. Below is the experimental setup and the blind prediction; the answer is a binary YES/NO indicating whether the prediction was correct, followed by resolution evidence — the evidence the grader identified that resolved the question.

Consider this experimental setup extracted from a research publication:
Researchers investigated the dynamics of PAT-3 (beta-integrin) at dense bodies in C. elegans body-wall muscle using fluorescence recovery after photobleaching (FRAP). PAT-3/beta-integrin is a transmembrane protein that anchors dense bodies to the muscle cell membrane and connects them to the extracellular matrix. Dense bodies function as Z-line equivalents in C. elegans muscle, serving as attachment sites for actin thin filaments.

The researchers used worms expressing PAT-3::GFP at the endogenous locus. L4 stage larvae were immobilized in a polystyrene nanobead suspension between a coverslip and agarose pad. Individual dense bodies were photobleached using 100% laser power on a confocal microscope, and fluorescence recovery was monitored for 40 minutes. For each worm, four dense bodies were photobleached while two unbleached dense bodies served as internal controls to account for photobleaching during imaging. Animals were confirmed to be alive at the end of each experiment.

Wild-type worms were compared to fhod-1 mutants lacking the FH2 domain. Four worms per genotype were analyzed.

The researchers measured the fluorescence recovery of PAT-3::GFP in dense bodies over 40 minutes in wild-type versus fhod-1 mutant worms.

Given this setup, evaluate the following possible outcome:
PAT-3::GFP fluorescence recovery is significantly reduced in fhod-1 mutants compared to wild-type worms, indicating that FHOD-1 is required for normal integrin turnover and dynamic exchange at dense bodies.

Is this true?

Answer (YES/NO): NO